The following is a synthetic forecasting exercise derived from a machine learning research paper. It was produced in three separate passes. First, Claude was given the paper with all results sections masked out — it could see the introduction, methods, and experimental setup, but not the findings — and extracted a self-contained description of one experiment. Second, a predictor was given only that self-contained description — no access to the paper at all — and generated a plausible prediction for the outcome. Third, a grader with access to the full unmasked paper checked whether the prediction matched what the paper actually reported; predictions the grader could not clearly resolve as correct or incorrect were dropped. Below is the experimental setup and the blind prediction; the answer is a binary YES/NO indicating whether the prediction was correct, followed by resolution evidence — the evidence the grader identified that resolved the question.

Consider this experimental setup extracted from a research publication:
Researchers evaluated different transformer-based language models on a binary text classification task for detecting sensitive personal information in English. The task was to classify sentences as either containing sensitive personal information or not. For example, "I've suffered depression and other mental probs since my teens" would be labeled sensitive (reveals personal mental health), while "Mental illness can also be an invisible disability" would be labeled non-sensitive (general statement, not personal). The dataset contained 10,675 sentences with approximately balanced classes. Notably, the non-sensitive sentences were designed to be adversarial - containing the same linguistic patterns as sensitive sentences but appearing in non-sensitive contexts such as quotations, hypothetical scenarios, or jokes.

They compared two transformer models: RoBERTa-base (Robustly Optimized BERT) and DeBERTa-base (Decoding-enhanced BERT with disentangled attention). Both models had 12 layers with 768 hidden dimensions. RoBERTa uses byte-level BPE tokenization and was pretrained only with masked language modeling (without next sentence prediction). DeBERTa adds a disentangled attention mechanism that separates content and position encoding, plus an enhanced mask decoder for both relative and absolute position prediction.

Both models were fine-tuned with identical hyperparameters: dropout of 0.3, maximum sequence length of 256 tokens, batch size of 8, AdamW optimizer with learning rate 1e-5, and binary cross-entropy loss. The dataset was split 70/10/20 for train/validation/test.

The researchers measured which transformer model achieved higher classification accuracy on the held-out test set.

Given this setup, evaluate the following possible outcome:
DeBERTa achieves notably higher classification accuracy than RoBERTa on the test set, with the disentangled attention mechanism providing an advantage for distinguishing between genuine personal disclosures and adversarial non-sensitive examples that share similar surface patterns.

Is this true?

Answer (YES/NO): NO